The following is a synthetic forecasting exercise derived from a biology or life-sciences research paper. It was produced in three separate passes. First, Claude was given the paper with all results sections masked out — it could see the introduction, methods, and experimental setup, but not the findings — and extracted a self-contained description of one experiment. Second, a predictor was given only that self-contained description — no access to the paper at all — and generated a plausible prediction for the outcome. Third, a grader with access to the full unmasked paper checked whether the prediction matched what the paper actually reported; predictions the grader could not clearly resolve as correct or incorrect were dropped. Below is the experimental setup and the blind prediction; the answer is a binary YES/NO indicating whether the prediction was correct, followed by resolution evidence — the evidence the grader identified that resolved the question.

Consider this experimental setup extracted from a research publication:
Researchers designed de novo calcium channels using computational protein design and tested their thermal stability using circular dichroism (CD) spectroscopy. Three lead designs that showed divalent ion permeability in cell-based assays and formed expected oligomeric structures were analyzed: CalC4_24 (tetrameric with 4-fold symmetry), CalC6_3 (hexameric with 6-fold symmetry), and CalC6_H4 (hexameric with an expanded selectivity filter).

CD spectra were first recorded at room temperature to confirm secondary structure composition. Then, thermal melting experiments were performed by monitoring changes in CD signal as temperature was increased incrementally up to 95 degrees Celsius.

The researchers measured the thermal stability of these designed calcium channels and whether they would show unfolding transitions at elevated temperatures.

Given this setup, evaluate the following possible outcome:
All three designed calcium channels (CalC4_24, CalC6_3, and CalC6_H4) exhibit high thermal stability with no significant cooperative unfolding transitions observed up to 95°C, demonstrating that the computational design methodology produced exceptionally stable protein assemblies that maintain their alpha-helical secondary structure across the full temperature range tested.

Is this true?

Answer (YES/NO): YES